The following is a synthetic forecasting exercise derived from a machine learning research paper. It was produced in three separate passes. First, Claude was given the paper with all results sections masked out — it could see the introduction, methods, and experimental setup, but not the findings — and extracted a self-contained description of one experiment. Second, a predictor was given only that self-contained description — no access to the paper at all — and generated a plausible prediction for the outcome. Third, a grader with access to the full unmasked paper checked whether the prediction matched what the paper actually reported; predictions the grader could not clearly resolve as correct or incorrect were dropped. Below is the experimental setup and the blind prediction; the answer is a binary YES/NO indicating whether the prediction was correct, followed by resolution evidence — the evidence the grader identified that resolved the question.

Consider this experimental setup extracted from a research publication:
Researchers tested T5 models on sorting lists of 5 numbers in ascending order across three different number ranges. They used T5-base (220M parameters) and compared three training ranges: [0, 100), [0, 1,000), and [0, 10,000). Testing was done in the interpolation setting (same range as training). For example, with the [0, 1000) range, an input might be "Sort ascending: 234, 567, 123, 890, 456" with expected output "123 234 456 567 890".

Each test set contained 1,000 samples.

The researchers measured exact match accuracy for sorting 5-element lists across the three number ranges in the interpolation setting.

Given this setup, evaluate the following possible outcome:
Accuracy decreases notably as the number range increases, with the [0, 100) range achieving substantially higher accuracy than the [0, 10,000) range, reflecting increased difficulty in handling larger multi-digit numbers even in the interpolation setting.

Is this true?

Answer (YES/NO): YES